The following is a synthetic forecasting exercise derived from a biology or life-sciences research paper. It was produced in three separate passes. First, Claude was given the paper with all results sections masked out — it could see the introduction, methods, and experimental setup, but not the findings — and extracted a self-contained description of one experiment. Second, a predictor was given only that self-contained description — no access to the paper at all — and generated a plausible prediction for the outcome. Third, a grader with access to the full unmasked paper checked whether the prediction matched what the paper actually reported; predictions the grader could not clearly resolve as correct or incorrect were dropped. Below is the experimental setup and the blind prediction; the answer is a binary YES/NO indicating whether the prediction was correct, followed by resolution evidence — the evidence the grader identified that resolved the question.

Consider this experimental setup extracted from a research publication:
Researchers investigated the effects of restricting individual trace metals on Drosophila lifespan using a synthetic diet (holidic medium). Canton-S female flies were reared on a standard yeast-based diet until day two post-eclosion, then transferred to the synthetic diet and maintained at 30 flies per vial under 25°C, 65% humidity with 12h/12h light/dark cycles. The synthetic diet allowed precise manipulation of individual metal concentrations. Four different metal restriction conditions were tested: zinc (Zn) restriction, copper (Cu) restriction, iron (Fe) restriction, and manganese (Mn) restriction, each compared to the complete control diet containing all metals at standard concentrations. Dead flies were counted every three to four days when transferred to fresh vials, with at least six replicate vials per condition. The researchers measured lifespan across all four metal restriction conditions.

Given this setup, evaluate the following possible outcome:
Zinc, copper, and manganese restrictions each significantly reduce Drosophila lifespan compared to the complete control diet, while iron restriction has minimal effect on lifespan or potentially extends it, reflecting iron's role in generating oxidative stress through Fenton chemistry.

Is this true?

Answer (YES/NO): NO